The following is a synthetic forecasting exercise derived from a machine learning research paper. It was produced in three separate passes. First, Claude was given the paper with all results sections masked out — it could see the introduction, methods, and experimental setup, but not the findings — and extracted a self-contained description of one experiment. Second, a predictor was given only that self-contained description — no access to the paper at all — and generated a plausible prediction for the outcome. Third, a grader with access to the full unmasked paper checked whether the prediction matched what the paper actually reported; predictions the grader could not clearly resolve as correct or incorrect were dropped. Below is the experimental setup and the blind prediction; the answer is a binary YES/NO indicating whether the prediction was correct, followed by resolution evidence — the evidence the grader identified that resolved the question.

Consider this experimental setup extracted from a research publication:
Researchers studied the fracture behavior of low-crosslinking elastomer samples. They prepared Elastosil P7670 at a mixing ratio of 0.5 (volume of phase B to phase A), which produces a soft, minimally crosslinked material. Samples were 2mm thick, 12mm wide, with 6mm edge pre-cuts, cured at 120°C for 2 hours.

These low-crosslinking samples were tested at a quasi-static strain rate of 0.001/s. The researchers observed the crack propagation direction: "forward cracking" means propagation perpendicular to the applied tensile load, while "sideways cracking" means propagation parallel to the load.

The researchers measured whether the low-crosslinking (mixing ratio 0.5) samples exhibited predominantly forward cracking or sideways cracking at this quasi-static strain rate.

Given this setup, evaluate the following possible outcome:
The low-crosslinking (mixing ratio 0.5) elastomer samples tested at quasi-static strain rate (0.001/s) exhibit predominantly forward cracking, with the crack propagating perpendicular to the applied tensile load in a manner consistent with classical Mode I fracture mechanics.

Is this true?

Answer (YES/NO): YES